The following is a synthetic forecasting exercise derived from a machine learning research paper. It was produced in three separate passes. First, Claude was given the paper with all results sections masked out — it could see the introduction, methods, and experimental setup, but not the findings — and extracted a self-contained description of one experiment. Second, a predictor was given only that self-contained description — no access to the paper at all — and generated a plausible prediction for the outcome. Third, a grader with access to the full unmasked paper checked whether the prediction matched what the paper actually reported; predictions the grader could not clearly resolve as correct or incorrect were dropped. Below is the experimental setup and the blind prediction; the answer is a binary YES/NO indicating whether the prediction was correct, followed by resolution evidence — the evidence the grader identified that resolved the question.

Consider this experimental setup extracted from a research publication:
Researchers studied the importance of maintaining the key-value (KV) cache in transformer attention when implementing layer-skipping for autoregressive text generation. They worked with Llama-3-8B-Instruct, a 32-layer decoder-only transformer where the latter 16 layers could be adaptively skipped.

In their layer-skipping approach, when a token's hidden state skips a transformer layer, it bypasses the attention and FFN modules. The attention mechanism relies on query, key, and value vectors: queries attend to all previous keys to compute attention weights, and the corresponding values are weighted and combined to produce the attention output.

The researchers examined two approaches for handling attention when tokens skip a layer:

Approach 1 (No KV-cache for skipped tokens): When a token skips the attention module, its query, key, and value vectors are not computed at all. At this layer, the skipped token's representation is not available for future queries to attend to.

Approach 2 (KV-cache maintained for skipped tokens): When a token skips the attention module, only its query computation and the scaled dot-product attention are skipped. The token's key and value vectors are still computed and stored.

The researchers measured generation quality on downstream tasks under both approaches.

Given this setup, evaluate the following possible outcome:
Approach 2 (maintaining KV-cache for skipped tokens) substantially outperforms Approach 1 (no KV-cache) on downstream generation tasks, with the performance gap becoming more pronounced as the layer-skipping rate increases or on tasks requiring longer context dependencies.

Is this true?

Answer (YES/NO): NO